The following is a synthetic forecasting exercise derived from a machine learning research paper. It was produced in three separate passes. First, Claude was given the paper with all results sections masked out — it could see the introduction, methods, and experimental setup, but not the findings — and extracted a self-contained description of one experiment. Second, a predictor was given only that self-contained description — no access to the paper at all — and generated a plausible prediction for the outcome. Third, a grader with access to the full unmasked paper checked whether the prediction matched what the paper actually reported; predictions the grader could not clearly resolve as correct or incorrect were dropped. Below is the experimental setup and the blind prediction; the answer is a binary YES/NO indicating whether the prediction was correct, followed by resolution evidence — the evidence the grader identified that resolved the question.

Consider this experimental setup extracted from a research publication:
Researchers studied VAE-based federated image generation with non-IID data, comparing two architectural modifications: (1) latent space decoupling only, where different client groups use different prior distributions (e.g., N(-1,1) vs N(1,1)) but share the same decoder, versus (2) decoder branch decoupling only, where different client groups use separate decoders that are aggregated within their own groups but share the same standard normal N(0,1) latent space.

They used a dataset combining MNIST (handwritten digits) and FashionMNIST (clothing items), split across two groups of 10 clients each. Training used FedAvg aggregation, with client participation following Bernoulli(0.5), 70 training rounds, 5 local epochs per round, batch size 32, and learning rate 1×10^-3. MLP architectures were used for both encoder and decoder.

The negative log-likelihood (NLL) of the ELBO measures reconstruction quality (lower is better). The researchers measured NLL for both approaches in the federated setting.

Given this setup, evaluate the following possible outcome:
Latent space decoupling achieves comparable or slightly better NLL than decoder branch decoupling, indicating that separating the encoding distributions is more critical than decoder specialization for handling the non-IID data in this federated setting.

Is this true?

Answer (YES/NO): YES